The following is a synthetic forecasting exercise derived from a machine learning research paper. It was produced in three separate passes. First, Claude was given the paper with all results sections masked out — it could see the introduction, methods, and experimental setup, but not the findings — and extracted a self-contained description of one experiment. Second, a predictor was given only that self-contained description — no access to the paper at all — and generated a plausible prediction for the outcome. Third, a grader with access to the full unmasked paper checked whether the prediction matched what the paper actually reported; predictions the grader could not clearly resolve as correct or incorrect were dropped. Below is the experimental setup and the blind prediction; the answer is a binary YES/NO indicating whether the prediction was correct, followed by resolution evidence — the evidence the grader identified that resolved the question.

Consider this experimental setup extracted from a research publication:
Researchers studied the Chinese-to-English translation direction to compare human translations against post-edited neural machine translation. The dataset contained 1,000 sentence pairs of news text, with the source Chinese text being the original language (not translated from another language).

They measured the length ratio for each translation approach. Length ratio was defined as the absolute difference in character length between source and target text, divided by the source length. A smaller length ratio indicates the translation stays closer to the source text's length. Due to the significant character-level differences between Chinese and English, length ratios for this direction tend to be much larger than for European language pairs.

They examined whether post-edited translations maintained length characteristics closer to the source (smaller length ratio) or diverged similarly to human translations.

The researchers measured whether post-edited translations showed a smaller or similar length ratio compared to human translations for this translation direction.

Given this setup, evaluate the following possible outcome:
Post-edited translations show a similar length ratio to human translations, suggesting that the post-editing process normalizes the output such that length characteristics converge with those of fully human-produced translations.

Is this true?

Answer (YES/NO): NO